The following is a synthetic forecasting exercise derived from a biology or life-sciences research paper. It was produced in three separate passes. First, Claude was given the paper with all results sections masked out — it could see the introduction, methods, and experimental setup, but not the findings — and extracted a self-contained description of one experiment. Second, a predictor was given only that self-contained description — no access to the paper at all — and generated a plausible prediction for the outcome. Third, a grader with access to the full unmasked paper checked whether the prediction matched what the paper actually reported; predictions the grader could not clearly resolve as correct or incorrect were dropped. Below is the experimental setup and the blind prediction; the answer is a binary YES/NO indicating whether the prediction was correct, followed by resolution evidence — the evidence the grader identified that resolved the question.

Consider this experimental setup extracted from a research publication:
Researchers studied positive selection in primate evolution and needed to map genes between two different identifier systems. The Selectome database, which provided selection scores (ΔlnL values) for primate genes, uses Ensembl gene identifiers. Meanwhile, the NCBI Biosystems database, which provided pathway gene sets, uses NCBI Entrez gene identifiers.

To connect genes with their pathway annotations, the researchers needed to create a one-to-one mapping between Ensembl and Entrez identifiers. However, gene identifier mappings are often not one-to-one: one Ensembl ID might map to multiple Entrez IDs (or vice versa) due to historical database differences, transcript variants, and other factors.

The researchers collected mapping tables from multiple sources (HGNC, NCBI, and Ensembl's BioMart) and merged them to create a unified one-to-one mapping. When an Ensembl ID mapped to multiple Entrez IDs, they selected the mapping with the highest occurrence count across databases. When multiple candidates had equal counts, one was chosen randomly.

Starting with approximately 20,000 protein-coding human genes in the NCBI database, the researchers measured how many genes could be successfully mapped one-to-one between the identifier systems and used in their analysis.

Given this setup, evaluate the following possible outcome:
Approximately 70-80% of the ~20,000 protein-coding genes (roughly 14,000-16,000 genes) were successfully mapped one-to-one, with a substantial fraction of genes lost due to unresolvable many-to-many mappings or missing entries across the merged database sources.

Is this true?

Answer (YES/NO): YES